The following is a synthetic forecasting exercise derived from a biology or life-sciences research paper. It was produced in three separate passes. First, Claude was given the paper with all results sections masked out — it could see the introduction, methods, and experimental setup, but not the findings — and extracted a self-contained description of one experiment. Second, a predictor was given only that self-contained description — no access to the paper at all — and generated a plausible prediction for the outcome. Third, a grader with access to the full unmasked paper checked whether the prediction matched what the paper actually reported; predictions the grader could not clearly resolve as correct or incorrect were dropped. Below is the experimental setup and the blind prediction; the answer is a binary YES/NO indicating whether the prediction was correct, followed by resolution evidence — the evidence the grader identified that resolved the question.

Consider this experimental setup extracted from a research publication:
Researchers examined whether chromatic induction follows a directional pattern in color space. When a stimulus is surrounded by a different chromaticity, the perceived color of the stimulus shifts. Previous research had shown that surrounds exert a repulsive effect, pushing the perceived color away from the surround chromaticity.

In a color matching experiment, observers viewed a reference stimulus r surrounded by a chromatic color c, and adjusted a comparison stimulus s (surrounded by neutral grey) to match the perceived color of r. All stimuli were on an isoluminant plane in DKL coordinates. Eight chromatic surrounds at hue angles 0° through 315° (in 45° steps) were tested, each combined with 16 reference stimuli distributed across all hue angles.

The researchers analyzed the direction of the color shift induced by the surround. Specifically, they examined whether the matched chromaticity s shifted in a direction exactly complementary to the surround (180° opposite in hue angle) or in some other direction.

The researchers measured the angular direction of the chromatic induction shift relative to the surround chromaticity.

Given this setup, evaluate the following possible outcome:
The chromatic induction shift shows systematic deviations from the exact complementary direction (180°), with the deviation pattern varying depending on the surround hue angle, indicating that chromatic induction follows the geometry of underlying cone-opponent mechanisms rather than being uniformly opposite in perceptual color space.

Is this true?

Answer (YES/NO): NO